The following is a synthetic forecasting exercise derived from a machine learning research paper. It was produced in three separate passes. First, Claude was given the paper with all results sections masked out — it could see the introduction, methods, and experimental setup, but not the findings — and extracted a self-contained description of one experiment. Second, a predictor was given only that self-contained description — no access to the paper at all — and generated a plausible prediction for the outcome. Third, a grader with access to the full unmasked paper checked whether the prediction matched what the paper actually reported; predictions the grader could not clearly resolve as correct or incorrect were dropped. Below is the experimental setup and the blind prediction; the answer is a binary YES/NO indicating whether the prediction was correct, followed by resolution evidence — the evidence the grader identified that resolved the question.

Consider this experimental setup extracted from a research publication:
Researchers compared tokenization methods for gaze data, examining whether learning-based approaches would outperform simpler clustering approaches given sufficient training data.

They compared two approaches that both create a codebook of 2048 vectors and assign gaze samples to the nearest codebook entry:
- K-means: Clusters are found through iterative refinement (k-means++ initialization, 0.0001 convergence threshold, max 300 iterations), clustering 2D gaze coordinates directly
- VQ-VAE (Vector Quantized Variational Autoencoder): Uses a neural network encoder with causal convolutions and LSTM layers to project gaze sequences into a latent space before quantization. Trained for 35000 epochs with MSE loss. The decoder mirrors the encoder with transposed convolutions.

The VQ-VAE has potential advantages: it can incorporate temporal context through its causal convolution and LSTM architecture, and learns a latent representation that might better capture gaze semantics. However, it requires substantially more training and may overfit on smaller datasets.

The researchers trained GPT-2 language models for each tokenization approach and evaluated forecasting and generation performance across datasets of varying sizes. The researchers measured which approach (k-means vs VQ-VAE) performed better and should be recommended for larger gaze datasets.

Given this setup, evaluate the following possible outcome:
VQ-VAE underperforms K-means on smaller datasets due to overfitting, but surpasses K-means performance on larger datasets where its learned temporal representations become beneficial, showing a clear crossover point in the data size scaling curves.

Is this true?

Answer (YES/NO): NO